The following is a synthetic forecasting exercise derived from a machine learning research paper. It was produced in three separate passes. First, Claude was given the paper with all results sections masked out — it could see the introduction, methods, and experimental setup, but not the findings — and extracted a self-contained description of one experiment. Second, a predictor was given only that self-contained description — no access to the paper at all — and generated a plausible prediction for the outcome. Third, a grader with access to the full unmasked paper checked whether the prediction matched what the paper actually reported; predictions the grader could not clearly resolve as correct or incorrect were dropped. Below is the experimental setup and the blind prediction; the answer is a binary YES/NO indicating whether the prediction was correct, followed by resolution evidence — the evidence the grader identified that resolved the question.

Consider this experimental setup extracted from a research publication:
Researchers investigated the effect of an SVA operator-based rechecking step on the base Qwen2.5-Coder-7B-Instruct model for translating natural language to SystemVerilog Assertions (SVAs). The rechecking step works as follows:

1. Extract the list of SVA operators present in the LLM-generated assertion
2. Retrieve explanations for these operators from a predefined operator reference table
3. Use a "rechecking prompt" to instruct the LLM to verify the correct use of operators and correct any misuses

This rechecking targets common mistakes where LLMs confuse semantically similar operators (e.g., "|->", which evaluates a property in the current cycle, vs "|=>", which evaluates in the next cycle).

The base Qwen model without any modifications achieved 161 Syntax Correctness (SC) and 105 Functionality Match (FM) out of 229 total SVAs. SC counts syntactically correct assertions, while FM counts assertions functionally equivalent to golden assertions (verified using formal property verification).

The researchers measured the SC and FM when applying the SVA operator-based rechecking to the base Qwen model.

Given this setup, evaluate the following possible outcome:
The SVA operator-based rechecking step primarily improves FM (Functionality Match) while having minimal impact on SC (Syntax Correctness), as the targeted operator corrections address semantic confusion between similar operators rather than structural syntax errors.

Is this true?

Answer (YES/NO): NO